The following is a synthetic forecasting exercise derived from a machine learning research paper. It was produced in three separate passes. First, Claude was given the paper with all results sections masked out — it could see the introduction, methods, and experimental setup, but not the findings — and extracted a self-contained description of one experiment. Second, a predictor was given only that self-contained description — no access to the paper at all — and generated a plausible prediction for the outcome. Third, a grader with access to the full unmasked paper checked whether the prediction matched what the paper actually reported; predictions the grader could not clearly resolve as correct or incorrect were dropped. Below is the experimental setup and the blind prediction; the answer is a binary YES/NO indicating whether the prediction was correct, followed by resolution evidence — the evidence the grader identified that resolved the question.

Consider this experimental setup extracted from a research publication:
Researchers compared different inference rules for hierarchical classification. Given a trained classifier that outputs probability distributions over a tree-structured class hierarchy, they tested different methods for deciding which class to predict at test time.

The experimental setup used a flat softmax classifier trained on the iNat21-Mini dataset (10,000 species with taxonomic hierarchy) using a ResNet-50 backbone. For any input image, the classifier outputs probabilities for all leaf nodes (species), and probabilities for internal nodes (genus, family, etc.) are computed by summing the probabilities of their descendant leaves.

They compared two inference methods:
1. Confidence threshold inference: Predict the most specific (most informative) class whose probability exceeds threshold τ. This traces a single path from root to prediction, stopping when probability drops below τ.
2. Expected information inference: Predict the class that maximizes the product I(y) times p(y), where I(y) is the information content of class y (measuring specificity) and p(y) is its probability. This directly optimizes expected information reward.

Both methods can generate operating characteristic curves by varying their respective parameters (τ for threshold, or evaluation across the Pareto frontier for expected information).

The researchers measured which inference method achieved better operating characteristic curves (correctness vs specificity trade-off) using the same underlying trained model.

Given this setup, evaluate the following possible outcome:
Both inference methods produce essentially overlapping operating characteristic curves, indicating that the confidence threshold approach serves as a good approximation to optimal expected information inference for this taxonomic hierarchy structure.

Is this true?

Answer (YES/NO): NO